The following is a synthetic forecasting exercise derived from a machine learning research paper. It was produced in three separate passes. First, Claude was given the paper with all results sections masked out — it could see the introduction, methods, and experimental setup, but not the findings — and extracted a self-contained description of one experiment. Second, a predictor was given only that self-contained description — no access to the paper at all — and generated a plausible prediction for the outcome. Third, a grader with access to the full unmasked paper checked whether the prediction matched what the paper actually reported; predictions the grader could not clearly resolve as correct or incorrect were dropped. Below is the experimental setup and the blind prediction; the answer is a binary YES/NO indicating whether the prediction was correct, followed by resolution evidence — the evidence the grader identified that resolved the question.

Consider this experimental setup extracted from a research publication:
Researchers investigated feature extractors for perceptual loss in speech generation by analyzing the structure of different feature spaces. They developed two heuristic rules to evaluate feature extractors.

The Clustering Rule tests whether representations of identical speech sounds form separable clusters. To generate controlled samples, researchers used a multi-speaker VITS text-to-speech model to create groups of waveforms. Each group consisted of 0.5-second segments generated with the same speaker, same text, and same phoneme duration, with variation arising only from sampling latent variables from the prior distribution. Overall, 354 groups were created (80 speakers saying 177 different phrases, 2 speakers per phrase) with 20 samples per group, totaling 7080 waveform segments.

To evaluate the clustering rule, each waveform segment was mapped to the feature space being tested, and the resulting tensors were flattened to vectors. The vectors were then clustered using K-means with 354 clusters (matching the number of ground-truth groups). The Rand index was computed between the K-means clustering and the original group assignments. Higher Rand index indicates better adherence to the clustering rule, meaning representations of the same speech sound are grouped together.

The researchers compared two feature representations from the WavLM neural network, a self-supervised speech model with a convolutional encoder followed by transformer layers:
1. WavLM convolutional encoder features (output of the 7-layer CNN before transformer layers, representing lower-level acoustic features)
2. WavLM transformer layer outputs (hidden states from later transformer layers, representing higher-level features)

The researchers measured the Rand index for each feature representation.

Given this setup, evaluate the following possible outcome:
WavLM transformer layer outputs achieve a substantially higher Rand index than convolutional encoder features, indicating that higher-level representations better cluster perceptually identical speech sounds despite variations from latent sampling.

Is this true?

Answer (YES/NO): NO